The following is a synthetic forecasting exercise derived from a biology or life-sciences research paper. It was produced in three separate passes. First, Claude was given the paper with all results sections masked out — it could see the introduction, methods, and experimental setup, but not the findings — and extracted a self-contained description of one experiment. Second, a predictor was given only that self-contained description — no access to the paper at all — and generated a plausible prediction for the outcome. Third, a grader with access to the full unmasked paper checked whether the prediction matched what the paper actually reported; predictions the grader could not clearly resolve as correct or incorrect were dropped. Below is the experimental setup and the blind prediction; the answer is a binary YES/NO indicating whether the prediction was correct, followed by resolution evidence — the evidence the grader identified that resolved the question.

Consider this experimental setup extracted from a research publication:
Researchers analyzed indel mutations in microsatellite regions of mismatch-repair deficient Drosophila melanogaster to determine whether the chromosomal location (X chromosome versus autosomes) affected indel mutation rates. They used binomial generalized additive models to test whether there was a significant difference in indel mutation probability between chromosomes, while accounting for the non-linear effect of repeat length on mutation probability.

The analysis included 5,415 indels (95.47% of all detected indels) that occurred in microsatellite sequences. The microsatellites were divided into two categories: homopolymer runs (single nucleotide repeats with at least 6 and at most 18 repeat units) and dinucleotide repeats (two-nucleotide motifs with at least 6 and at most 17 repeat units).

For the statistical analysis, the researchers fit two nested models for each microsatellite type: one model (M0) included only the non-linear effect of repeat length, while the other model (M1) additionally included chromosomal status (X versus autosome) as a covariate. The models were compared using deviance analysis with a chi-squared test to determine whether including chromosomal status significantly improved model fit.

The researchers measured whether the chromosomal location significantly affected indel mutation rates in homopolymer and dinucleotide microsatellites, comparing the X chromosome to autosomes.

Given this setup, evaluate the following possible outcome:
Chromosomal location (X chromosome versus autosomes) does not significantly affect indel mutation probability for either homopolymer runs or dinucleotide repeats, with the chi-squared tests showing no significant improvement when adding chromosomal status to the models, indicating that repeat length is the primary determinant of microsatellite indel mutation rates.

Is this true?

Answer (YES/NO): NO